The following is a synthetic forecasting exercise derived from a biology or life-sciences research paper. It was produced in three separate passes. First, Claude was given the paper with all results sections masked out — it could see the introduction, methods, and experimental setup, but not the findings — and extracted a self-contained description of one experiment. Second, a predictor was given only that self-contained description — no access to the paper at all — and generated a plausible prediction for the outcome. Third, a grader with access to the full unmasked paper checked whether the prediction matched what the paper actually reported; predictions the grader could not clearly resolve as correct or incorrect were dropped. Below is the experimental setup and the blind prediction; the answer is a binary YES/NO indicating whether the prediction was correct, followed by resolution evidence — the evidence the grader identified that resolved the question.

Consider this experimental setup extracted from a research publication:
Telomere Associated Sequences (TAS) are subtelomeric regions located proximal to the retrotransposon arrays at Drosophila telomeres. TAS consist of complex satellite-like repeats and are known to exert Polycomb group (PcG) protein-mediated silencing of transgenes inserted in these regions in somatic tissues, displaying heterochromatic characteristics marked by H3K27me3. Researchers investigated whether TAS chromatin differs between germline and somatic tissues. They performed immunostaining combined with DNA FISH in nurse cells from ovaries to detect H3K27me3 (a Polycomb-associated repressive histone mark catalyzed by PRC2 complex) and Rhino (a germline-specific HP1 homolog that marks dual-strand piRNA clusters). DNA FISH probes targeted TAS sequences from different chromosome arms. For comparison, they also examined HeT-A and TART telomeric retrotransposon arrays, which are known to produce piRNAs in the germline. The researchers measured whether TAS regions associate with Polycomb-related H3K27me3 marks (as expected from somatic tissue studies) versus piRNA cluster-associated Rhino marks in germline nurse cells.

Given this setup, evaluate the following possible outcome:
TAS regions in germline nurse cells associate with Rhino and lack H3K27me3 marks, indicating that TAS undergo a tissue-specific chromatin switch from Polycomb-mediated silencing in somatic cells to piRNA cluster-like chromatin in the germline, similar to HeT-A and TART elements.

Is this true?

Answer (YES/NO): YES